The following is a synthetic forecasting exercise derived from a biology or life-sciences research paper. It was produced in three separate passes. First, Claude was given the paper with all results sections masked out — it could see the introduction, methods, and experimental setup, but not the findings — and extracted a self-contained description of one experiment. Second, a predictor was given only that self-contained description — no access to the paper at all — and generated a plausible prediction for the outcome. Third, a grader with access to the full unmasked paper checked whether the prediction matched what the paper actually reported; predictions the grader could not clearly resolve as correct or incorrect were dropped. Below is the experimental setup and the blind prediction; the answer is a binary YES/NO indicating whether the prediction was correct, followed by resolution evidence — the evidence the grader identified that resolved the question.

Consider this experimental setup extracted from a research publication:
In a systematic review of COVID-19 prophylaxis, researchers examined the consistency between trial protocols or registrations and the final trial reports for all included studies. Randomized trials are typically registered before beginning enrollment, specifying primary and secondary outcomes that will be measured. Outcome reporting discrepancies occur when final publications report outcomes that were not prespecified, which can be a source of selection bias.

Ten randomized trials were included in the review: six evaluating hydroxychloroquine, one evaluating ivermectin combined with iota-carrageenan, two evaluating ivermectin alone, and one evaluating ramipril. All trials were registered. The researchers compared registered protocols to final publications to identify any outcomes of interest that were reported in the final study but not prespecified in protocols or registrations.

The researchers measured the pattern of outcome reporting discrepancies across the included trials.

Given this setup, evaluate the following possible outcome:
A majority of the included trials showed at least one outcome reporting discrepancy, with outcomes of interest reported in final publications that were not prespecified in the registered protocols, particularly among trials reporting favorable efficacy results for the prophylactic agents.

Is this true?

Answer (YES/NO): NO